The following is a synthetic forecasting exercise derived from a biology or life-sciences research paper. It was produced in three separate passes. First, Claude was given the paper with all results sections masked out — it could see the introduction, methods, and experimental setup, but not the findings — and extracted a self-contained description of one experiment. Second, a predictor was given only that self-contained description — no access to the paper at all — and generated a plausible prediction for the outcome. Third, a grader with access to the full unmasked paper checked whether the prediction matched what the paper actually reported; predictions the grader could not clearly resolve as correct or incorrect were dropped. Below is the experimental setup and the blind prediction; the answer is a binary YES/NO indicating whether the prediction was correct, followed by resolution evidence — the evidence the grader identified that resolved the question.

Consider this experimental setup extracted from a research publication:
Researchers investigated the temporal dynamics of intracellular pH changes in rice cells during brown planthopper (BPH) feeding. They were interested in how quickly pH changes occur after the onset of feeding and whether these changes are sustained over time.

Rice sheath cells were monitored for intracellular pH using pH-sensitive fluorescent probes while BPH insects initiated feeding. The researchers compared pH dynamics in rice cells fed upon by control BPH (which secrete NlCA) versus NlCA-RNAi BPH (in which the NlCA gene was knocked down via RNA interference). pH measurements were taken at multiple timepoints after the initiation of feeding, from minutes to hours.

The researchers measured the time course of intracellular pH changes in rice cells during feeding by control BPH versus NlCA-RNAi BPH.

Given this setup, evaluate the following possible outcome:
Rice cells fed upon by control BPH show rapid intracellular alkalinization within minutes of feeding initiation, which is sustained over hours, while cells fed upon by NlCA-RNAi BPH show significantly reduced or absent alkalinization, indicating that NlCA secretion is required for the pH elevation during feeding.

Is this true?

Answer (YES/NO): NO